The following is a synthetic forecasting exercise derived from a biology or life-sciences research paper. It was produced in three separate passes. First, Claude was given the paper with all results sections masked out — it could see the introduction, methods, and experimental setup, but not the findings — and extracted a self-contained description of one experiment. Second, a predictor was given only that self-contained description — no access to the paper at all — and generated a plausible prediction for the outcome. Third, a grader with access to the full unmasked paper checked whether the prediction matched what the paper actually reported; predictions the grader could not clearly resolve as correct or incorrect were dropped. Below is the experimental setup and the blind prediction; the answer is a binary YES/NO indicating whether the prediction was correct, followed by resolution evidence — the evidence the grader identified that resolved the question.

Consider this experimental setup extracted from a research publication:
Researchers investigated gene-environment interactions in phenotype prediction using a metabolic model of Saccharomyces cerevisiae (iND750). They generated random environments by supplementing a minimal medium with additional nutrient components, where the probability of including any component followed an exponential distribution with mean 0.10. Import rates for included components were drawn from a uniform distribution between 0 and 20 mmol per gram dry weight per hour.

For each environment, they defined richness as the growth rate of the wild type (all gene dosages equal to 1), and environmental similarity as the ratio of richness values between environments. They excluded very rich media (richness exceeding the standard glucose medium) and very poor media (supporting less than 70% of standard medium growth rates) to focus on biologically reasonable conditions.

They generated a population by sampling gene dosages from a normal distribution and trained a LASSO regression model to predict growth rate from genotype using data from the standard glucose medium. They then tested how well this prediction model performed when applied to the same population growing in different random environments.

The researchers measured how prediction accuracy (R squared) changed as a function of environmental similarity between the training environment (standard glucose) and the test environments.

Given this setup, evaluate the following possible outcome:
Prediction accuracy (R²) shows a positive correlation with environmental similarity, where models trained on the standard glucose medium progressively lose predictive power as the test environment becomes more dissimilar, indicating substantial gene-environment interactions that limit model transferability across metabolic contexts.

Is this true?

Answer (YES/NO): YES